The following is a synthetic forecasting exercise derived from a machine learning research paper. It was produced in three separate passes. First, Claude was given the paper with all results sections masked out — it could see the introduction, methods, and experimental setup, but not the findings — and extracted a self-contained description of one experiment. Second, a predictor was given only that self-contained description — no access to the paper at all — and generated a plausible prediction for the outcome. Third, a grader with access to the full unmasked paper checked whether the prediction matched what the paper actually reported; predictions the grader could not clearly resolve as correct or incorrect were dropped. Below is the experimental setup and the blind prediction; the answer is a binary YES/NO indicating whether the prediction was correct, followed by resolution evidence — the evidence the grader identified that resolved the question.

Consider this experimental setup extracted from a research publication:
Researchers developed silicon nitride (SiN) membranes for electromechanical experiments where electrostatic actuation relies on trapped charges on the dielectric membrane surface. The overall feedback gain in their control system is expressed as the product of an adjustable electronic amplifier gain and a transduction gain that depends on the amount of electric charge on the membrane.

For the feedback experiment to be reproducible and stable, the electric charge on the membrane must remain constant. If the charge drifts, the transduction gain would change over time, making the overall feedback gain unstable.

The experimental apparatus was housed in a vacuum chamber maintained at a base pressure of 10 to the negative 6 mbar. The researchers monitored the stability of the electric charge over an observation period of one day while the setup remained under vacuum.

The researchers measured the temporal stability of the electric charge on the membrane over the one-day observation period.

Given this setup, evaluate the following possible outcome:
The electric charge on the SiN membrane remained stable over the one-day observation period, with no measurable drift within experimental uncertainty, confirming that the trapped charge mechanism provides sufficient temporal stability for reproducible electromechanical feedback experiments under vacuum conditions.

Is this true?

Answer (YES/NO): YES